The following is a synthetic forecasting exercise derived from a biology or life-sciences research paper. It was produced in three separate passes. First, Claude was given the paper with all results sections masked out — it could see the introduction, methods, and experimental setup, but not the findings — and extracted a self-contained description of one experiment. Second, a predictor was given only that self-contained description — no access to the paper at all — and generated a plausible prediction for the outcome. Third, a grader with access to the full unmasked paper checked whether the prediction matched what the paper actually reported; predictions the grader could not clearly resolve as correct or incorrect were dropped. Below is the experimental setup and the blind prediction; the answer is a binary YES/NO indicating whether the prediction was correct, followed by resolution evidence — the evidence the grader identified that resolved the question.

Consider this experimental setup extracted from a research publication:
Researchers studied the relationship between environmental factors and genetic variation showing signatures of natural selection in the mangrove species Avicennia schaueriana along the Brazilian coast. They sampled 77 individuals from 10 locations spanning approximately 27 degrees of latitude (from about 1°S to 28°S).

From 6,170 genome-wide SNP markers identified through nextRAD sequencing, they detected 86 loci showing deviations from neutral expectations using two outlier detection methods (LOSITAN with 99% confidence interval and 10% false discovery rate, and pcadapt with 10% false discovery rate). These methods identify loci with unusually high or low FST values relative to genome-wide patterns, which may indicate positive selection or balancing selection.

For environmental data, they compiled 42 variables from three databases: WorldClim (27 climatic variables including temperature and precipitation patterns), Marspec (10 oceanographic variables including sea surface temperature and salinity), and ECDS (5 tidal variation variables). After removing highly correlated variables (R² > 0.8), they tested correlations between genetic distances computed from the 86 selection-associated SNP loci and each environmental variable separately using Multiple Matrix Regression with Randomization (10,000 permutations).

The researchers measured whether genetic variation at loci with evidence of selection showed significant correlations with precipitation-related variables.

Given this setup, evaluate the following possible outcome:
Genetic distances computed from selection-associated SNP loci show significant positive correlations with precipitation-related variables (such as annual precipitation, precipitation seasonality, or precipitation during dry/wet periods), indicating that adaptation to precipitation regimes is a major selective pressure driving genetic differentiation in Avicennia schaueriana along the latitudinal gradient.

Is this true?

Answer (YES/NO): NO